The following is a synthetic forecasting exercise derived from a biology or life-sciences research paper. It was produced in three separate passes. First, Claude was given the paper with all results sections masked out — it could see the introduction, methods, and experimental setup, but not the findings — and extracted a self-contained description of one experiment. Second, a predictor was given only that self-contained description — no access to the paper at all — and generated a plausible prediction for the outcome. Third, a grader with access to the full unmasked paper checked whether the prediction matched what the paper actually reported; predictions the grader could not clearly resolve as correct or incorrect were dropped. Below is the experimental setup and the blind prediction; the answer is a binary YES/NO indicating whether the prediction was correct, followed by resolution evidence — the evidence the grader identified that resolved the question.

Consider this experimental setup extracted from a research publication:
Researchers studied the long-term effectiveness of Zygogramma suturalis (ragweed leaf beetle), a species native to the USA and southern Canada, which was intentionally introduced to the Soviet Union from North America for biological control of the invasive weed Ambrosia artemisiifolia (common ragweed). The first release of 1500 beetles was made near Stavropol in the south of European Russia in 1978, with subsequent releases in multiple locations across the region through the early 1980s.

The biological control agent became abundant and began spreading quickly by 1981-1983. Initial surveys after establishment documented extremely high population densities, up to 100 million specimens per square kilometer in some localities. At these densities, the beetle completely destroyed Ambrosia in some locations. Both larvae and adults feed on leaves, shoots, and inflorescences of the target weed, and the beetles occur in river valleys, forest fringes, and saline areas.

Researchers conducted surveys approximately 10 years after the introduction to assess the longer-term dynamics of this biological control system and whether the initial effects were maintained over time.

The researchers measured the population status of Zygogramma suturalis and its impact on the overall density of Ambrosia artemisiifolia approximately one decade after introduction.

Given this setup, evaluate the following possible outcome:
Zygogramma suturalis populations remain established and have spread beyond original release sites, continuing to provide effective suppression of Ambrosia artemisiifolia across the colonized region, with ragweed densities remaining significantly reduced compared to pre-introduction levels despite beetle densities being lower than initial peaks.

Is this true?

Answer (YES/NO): NO